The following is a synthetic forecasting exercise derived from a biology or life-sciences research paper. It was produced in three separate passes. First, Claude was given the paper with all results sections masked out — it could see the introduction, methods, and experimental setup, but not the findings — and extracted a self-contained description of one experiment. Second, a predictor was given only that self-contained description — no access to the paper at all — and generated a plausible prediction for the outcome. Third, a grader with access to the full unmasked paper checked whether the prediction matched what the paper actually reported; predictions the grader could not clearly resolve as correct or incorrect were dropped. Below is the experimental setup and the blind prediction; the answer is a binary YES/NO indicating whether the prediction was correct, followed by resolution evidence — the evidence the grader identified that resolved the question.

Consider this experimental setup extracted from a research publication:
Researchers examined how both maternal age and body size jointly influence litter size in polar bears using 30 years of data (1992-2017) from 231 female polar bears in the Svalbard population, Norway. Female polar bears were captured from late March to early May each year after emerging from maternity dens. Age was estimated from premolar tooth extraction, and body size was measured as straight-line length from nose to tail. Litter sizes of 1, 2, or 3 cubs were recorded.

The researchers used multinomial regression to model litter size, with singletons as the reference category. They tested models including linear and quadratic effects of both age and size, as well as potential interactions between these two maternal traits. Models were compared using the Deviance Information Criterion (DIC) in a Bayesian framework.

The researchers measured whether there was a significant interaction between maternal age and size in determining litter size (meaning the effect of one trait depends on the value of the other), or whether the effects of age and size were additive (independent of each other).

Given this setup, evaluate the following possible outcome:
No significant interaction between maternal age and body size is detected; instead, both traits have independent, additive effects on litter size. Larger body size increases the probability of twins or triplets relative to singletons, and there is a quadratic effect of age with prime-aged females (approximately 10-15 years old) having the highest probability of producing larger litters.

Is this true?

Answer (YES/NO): YES